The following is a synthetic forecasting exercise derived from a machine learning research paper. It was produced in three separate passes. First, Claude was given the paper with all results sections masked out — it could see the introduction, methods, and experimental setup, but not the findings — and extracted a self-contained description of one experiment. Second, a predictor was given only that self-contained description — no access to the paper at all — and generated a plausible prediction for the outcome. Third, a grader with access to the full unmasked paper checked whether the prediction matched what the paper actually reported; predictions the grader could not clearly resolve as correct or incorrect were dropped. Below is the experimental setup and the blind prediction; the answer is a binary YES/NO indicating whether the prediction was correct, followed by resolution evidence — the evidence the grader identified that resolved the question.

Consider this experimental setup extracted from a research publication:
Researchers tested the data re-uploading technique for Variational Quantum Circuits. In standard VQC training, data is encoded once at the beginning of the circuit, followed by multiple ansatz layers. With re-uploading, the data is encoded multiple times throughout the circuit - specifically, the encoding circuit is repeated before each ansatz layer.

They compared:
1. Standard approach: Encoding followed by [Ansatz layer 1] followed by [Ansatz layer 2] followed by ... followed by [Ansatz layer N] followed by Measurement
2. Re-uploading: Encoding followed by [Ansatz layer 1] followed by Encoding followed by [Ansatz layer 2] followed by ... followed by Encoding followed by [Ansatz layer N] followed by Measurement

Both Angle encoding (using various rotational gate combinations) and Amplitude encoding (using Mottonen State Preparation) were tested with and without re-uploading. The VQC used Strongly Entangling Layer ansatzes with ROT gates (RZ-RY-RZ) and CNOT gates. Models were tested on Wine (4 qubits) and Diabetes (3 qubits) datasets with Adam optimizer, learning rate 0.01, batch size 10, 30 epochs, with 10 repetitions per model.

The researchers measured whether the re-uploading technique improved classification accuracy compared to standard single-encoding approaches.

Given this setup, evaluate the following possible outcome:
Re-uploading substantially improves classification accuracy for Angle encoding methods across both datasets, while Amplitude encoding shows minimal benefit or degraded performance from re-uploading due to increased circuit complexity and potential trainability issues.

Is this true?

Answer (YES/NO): NO